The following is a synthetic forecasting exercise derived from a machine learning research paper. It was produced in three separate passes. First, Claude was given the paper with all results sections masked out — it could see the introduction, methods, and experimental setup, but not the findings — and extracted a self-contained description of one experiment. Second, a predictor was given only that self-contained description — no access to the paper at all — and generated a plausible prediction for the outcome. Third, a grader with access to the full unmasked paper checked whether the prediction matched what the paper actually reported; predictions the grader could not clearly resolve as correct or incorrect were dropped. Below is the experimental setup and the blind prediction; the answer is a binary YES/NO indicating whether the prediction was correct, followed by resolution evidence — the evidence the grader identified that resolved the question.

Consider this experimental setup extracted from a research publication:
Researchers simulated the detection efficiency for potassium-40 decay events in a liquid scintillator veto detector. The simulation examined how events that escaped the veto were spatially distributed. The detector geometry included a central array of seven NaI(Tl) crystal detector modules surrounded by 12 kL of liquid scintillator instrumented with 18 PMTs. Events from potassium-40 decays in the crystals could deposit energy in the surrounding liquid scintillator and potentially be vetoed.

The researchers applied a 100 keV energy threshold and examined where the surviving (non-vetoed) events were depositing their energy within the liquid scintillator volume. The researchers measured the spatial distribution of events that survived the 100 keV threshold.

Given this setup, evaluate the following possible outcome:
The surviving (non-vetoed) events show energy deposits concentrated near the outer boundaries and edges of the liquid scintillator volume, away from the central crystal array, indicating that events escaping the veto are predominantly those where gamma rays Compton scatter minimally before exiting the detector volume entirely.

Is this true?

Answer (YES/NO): NO